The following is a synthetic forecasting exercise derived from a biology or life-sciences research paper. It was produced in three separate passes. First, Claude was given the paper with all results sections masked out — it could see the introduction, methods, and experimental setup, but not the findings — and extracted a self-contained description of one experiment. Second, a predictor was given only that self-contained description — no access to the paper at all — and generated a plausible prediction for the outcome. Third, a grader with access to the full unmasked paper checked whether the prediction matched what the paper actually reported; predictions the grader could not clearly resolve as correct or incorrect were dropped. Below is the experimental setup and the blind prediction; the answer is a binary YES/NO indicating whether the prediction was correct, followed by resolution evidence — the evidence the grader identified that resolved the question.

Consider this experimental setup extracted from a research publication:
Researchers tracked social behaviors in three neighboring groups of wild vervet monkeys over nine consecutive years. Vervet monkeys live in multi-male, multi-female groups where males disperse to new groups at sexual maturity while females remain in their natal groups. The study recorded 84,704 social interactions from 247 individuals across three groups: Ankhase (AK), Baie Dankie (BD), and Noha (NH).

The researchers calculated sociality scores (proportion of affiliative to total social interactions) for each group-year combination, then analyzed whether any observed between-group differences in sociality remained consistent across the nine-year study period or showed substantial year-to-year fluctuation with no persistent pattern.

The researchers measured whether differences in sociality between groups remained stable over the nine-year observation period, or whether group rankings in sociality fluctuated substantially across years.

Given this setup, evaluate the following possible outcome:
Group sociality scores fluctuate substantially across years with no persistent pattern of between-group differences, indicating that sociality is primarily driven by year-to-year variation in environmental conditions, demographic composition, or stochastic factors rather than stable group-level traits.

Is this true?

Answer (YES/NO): NO